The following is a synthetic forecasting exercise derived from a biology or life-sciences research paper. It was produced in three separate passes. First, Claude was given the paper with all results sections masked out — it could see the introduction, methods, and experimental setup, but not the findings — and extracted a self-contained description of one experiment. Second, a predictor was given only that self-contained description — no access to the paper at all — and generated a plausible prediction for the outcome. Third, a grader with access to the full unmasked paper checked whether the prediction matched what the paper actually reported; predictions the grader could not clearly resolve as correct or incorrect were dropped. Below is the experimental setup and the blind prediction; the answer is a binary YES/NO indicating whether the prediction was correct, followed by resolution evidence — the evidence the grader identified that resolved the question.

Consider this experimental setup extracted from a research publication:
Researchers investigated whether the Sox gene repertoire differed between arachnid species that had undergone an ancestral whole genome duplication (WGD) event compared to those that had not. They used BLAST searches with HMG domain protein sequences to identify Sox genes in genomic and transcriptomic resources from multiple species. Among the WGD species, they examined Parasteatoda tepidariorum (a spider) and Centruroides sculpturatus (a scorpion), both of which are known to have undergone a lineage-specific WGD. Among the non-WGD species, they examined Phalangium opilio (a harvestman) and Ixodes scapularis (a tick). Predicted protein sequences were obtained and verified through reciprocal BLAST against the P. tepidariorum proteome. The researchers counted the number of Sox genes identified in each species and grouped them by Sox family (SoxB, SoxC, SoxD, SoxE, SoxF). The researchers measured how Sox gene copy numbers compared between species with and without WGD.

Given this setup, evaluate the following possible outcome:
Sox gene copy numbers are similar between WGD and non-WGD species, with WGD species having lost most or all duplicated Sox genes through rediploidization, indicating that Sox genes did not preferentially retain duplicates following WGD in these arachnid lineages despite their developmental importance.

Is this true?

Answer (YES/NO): NO